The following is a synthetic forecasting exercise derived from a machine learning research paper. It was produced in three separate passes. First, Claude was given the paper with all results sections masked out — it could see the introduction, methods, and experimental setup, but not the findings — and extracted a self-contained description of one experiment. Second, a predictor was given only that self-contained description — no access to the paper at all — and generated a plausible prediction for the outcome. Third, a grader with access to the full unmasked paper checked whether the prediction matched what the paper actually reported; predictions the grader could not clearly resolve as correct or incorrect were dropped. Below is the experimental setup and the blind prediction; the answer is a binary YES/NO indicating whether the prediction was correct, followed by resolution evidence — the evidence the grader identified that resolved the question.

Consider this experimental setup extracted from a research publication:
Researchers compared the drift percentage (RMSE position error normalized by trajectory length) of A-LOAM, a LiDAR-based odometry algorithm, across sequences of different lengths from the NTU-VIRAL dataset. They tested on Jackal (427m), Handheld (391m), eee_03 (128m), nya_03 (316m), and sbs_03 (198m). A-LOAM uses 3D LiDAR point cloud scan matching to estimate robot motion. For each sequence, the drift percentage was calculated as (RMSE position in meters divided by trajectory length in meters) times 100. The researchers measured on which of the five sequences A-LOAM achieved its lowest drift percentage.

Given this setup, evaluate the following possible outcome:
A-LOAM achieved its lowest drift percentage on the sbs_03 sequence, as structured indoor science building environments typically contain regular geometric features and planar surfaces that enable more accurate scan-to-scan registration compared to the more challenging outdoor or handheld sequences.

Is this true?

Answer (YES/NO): NO